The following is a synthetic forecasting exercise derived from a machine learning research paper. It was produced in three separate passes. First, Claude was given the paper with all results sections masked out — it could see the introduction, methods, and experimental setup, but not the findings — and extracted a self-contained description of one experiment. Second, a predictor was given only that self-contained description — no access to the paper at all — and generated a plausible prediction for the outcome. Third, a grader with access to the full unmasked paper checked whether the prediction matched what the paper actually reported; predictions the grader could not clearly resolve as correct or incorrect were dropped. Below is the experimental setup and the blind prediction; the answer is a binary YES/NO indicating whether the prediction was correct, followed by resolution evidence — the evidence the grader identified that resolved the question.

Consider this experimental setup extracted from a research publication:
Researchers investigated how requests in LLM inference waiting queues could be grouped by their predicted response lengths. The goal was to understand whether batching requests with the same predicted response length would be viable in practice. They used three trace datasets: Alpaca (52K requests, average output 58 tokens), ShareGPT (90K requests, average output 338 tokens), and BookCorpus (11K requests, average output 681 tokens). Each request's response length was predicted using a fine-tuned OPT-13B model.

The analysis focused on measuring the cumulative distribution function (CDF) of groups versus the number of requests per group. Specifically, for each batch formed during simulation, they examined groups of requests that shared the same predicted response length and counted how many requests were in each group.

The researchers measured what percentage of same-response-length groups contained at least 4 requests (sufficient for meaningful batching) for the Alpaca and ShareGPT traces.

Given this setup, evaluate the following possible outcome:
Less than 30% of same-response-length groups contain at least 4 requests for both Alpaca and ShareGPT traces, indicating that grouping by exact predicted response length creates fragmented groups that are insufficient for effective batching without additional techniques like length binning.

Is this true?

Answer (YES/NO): NO